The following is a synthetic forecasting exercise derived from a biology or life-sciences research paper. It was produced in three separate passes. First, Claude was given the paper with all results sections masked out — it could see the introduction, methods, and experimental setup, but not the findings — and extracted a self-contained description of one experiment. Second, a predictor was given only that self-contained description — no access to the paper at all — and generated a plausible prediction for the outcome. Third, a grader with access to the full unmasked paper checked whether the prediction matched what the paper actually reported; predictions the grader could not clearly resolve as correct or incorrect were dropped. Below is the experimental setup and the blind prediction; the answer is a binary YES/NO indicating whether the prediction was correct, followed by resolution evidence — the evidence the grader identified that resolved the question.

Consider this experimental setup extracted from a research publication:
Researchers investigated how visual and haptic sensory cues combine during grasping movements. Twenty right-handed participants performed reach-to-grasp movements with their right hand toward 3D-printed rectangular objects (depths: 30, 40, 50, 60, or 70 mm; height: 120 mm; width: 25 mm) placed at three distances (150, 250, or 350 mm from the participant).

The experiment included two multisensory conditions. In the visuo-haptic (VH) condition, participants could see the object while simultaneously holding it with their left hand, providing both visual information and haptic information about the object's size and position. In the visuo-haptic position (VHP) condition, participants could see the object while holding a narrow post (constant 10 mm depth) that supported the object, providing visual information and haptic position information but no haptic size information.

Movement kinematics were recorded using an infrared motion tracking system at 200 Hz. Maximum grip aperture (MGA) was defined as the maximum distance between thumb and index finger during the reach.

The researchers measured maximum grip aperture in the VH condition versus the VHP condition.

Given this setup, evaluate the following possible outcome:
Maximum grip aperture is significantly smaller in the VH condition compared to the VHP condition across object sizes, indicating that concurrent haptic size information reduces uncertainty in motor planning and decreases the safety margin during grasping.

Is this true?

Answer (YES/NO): NO